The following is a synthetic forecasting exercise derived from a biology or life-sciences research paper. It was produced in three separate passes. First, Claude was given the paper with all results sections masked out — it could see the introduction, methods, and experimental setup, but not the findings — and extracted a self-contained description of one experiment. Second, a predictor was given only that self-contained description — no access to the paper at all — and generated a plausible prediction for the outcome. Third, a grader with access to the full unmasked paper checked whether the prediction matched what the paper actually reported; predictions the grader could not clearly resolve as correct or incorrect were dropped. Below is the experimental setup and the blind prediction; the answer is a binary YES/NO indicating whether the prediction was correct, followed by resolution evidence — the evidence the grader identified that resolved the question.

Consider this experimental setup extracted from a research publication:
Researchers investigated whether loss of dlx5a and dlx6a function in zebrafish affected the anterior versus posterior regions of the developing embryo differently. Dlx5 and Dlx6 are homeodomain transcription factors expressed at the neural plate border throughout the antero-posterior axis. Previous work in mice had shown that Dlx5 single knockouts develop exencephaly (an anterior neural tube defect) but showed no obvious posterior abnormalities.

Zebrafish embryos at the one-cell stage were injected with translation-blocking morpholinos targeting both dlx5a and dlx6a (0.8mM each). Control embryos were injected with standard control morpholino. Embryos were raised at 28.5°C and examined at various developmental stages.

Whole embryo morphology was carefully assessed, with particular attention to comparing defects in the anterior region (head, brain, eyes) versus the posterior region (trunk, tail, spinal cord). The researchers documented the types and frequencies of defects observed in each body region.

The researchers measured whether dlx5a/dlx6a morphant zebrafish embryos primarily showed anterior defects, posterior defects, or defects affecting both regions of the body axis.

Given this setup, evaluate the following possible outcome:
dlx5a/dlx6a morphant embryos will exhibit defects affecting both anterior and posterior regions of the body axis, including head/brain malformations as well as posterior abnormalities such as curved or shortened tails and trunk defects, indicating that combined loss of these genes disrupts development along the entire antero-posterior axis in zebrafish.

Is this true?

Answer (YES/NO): NO